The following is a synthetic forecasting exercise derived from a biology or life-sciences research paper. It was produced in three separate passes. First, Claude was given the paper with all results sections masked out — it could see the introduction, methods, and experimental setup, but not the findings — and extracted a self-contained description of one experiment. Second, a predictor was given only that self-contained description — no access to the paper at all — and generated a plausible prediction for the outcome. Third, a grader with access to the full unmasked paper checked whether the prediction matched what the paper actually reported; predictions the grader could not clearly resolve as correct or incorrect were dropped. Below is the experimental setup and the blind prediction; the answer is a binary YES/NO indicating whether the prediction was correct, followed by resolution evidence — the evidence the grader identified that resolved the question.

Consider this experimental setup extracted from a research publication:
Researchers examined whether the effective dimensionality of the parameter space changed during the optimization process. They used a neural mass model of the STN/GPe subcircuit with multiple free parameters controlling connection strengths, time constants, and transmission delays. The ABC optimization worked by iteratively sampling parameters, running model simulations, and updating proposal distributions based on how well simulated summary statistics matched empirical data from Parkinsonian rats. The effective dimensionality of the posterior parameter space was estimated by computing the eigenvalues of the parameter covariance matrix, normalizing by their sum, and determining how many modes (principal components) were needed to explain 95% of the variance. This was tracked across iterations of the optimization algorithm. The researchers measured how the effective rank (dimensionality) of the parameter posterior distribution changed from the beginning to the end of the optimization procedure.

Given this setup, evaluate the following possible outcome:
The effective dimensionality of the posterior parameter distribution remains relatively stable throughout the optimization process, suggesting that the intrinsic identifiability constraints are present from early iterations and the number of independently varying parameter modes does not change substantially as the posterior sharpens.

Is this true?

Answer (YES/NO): NO